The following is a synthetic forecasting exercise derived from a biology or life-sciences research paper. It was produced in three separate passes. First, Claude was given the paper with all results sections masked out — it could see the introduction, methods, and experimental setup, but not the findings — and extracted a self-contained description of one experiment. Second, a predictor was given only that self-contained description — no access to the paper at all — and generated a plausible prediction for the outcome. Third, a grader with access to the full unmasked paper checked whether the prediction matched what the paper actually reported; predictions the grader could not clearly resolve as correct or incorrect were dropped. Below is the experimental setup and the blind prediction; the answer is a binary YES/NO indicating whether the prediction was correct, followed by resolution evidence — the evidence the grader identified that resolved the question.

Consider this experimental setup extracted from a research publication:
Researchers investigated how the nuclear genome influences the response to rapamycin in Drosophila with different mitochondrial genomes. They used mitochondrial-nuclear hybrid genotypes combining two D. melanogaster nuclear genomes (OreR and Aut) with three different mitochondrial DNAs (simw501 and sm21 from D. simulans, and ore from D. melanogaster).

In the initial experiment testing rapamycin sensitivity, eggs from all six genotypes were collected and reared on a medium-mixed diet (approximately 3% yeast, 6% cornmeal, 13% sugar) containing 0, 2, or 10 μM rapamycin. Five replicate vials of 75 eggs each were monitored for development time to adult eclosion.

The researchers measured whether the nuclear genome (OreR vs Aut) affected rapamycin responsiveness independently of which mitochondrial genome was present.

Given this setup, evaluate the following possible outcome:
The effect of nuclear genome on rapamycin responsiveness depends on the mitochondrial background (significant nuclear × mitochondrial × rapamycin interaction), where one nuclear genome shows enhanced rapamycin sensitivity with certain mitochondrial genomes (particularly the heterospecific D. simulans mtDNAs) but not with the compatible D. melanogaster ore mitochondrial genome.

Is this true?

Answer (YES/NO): NO